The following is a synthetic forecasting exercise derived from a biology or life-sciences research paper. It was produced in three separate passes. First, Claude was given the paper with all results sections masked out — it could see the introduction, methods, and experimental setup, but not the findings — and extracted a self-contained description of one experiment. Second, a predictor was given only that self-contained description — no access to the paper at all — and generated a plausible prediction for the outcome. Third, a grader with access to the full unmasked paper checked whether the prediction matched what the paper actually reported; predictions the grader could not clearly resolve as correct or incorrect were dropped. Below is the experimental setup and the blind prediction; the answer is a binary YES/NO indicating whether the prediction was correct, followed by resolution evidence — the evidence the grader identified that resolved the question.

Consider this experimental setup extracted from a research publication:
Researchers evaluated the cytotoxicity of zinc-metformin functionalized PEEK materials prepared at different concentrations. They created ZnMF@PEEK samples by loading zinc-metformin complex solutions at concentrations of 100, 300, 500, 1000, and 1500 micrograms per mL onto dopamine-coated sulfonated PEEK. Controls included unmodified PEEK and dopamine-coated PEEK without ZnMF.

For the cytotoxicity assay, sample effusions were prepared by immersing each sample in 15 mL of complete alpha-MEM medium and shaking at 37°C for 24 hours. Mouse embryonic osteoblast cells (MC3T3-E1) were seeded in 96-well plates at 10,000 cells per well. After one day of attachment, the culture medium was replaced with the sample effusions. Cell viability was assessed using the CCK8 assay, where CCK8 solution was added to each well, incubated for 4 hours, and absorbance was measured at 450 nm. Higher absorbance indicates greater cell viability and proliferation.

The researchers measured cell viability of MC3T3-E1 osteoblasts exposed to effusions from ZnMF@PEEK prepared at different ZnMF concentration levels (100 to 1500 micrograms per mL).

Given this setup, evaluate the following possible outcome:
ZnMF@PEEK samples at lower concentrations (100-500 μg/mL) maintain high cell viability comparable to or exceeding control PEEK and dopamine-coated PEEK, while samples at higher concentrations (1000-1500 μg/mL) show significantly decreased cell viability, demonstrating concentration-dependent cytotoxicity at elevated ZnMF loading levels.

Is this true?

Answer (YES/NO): NO